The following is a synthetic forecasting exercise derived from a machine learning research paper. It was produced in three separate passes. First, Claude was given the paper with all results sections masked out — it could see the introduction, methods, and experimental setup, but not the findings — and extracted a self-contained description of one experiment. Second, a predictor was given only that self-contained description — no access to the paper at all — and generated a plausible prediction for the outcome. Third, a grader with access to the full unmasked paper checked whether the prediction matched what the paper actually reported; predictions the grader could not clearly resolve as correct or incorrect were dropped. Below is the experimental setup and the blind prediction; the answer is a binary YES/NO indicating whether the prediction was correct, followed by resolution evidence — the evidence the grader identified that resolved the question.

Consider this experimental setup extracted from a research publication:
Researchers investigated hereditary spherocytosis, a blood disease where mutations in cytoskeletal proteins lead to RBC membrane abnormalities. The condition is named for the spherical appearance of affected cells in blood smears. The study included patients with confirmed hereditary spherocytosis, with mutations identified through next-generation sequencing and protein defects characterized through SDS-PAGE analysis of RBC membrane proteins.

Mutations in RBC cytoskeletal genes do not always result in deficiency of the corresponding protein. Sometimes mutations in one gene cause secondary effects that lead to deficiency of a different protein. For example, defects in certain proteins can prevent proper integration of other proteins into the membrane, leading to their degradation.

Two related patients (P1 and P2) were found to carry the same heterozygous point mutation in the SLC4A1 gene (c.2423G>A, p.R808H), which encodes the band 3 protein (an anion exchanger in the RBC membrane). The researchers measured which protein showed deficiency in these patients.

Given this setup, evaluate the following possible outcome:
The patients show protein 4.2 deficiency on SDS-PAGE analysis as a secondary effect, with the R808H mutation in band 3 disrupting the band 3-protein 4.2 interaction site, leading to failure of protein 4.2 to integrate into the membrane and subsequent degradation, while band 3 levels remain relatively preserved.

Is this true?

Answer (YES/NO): NO